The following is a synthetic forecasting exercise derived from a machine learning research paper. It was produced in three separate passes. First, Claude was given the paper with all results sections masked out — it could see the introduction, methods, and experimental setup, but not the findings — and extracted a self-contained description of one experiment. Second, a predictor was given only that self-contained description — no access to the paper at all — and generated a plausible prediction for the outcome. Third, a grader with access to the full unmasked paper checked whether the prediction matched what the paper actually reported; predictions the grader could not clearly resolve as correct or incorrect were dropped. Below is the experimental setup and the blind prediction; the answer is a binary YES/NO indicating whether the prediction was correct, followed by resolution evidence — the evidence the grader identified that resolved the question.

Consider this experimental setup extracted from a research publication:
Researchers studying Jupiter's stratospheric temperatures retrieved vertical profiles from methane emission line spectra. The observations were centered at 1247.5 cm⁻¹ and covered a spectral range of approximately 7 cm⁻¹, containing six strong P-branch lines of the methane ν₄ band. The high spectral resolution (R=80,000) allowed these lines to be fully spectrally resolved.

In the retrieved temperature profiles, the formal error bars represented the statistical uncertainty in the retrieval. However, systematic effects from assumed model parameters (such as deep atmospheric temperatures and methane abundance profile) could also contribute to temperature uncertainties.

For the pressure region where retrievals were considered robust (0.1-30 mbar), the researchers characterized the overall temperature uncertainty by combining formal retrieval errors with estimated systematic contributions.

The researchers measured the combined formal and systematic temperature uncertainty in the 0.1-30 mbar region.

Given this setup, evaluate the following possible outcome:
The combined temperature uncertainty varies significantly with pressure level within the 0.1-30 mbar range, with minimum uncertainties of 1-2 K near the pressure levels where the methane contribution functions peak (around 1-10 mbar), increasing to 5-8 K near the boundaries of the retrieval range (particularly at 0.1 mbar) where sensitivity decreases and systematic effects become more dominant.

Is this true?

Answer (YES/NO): NO